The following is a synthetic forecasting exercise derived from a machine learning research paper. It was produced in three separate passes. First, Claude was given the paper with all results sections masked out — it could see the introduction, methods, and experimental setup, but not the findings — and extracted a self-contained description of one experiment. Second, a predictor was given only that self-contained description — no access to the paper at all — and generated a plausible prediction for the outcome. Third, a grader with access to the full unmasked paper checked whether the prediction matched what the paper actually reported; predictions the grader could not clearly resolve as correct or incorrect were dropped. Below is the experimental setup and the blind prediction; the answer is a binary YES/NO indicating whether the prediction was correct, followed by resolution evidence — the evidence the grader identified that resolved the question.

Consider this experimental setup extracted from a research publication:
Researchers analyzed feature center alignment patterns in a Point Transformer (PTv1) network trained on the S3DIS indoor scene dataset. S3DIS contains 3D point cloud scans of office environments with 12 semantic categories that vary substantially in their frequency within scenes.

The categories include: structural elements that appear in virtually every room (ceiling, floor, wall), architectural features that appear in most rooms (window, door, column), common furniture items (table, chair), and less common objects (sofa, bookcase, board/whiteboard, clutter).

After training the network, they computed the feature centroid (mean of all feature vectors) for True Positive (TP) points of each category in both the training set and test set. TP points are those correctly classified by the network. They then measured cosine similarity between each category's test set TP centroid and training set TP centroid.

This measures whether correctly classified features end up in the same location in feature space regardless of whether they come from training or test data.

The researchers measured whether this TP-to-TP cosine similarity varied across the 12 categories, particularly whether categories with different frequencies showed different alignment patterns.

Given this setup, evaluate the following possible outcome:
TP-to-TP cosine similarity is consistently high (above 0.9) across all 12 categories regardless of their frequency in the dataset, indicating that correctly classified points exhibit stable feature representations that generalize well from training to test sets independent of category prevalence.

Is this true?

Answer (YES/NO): YES